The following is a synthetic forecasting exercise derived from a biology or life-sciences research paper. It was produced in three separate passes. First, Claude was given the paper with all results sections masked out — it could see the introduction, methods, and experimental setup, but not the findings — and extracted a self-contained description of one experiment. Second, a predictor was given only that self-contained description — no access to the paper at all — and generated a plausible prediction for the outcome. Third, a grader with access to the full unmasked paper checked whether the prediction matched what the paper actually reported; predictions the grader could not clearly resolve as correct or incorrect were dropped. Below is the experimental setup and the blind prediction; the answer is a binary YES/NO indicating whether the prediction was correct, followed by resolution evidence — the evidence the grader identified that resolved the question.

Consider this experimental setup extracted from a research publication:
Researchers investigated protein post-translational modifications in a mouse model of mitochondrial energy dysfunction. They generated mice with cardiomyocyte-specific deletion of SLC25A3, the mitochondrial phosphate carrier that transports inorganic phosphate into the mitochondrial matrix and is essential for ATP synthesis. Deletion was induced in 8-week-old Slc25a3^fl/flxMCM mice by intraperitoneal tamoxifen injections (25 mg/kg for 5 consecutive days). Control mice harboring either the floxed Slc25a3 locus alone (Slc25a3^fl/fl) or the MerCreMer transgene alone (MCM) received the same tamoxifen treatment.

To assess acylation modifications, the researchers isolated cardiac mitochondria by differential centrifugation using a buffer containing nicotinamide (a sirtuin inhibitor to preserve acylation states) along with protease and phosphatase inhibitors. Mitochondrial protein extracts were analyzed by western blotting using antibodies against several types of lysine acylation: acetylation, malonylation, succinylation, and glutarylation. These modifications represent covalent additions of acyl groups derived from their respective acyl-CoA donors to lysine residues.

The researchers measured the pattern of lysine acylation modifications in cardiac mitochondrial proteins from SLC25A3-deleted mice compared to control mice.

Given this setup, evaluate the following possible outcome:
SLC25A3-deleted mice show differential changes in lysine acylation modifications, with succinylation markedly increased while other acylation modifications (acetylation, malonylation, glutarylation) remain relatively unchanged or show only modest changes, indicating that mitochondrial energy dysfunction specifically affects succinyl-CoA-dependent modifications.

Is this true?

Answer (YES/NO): NO